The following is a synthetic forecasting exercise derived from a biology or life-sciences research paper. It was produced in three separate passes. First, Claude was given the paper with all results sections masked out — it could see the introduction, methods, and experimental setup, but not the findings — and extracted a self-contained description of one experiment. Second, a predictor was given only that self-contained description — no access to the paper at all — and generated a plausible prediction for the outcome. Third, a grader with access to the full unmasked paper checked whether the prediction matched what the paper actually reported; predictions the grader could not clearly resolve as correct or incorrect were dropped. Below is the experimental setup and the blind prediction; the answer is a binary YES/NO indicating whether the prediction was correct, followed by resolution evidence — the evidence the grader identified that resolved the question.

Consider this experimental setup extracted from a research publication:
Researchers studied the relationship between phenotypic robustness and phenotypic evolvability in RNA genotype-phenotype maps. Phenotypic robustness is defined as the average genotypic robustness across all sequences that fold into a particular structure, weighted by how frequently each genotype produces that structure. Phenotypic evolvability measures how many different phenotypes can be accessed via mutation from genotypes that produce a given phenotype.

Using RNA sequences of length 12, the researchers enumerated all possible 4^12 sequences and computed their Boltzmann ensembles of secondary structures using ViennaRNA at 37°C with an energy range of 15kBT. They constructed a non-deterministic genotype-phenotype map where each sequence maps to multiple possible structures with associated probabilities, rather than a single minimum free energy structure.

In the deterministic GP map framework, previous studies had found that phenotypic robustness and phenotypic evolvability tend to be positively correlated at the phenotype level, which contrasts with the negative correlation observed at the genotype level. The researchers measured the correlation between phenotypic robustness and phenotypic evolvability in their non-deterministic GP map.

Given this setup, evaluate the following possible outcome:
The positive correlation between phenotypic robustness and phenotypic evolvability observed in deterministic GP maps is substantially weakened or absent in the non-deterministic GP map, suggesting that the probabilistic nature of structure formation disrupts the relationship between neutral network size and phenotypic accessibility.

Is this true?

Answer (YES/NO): NO